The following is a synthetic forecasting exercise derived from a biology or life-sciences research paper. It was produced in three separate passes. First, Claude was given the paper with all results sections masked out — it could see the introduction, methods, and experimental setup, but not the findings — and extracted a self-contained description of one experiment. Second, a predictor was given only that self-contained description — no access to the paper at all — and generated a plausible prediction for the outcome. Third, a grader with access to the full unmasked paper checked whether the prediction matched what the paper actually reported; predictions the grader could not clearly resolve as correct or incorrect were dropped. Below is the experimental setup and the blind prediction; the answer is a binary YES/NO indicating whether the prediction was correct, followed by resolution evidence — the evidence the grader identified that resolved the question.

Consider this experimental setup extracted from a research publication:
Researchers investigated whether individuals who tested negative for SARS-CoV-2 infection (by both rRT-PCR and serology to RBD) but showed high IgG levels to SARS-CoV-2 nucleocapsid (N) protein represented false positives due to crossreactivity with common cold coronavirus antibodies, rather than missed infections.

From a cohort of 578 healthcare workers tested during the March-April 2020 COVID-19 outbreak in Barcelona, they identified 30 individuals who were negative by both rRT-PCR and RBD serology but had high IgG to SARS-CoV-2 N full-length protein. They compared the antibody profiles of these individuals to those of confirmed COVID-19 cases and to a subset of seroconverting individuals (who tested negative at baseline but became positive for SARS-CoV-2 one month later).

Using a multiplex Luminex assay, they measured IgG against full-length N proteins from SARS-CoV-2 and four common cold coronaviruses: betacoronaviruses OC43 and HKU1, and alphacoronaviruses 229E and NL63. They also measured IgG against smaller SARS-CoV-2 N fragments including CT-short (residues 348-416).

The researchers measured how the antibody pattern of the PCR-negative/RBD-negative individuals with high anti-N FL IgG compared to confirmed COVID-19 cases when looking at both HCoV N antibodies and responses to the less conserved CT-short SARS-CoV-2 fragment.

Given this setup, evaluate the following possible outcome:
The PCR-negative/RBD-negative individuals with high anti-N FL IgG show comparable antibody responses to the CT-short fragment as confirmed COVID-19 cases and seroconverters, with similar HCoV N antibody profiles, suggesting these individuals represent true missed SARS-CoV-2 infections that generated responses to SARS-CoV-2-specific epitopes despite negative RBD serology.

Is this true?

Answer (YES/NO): NO